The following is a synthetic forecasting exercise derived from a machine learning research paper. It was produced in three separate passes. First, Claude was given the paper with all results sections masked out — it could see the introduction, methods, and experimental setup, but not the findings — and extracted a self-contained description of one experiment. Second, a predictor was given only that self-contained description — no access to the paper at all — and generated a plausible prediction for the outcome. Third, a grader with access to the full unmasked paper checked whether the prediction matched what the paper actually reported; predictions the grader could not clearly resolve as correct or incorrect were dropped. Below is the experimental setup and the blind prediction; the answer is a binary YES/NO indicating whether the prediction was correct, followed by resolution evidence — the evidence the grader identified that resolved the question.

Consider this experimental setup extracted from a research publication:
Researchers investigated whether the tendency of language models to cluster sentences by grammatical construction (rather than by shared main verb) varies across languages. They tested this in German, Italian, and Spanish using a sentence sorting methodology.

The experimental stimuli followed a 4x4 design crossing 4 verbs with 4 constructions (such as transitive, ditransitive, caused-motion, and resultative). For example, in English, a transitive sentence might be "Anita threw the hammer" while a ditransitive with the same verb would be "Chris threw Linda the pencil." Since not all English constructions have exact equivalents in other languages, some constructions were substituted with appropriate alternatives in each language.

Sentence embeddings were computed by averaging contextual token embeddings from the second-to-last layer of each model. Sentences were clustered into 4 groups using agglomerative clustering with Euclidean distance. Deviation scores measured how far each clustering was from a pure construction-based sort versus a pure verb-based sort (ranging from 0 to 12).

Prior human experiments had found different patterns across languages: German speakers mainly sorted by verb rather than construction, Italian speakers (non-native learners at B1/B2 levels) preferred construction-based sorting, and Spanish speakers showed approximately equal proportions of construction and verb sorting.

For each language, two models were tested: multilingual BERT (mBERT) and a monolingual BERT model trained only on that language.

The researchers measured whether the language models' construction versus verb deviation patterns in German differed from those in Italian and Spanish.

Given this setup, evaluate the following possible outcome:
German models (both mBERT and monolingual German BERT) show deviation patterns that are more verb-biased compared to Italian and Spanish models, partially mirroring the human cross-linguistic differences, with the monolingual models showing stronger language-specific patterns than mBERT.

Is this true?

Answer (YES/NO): NO